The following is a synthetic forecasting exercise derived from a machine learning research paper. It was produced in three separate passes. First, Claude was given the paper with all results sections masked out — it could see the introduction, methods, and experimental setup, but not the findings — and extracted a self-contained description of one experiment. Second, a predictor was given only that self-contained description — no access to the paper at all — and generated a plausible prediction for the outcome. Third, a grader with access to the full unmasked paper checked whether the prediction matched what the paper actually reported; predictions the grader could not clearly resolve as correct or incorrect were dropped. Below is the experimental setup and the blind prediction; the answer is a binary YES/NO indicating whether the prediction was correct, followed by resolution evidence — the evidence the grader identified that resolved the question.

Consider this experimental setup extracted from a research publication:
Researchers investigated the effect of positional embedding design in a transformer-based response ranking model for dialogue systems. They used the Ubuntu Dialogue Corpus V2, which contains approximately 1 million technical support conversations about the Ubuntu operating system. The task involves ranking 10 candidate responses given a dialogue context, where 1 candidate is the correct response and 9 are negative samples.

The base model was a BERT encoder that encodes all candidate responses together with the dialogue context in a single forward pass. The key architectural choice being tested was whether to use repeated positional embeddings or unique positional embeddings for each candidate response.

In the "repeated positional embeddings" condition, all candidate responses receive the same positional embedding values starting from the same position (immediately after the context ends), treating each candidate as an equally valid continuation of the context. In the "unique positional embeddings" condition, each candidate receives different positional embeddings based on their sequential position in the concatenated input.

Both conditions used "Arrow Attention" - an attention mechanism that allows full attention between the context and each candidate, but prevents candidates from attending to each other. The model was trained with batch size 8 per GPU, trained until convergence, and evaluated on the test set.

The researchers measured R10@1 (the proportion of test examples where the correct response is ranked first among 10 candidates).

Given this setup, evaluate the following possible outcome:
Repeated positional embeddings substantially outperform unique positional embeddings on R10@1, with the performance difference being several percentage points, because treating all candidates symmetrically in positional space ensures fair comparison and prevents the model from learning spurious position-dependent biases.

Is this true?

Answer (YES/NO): NO